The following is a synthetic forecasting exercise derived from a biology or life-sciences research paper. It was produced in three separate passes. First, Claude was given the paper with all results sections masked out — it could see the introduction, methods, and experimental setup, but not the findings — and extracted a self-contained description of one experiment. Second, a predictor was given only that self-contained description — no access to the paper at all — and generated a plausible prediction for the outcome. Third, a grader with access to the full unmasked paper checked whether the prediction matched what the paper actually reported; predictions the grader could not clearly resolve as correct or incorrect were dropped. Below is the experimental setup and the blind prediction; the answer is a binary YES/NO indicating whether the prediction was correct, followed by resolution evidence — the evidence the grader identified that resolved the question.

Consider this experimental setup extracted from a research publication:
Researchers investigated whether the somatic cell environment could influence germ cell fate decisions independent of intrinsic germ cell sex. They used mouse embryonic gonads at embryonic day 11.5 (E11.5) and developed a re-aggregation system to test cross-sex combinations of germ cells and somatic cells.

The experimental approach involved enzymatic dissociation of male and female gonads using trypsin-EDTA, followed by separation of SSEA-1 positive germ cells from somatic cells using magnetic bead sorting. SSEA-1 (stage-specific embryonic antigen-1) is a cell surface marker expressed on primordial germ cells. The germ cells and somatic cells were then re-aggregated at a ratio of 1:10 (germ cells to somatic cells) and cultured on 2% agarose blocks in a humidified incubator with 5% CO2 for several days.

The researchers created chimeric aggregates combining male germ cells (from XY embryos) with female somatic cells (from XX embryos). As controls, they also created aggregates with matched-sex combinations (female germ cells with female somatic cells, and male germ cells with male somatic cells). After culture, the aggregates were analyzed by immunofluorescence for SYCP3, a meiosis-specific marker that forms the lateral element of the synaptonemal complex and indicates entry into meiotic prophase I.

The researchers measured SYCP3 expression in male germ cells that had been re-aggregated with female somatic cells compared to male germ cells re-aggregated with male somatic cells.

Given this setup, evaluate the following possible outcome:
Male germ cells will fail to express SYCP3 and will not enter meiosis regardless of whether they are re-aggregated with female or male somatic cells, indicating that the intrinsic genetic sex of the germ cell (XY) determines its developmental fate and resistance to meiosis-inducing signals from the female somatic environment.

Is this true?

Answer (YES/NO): NO